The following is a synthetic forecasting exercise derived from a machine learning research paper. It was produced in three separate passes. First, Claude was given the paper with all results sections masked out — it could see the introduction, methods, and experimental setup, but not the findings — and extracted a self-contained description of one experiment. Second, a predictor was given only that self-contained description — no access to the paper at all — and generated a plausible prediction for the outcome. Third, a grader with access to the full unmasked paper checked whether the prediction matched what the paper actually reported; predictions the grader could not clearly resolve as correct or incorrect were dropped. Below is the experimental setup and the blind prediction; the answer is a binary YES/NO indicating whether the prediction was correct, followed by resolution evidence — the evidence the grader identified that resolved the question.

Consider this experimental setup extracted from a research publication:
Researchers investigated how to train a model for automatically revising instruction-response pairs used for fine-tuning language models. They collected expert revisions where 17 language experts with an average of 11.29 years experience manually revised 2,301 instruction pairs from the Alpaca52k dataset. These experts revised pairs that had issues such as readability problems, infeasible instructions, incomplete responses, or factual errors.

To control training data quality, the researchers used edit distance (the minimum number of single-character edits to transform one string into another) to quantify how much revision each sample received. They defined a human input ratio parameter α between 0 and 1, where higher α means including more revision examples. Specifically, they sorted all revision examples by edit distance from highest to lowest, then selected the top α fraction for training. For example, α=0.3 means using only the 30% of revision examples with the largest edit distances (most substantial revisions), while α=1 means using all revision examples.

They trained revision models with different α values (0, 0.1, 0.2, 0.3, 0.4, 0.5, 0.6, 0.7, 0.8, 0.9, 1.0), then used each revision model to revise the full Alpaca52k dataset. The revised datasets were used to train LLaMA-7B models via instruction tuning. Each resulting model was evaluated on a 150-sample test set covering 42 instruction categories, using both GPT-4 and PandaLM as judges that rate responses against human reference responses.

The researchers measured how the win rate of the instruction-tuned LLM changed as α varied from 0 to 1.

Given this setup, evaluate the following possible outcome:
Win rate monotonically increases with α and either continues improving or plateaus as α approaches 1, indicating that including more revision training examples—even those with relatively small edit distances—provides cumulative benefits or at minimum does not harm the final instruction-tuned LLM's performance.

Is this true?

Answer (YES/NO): NO